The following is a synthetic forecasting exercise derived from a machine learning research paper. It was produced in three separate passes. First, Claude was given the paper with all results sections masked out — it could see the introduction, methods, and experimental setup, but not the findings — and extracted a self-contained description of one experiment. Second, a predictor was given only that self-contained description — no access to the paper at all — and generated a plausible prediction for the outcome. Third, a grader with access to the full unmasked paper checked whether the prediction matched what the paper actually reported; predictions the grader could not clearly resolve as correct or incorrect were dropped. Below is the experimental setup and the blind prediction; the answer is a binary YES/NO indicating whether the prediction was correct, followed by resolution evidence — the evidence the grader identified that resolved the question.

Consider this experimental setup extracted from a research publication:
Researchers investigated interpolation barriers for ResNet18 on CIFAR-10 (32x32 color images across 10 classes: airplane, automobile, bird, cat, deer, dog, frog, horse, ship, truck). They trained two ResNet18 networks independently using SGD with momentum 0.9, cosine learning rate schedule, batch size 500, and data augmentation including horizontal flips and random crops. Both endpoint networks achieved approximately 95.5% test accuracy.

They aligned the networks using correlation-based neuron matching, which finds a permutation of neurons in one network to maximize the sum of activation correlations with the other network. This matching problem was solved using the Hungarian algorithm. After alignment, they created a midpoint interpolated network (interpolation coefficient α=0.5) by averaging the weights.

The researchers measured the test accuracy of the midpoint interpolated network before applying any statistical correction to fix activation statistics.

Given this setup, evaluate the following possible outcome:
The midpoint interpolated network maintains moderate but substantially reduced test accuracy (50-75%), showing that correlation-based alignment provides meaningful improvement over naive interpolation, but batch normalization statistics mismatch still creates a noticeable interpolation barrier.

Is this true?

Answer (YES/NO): YES